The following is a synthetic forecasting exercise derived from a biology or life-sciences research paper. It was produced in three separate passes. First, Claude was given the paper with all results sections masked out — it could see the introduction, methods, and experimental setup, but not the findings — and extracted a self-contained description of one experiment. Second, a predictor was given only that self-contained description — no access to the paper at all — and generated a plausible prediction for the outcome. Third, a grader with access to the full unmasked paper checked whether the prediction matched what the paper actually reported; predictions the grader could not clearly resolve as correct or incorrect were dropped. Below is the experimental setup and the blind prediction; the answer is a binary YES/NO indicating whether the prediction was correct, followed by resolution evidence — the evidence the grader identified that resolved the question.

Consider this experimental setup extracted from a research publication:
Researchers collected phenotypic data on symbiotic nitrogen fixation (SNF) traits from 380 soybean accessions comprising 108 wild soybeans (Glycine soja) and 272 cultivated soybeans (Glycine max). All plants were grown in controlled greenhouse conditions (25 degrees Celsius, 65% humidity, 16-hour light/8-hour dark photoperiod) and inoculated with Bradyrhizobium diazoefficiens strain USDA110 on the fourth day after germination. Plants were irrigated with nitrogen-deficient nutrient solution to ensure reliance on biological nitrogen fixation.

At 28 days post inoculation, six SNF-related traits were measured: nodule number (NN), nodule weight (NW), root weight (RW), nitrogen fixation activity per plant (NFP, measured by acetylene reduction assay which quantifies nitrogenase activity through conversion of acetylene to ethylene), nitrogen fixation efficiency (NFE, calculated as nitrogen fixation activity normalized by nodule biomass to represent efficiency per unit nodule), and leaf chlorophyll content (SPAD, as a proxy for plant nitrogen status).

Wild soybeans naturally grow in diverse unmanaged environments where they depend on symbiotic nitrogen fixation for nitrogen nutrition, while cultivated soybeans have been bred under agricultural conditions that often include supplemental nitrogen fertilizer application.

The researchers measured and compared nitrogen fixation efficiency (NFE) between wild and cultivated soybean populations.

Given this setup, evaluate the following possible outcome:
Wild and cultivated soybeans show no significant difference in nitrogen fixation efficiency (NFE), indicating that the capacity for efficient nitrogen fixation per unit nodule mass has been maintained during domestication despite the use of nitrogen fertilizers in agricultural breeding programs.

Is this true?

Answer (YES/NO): NO